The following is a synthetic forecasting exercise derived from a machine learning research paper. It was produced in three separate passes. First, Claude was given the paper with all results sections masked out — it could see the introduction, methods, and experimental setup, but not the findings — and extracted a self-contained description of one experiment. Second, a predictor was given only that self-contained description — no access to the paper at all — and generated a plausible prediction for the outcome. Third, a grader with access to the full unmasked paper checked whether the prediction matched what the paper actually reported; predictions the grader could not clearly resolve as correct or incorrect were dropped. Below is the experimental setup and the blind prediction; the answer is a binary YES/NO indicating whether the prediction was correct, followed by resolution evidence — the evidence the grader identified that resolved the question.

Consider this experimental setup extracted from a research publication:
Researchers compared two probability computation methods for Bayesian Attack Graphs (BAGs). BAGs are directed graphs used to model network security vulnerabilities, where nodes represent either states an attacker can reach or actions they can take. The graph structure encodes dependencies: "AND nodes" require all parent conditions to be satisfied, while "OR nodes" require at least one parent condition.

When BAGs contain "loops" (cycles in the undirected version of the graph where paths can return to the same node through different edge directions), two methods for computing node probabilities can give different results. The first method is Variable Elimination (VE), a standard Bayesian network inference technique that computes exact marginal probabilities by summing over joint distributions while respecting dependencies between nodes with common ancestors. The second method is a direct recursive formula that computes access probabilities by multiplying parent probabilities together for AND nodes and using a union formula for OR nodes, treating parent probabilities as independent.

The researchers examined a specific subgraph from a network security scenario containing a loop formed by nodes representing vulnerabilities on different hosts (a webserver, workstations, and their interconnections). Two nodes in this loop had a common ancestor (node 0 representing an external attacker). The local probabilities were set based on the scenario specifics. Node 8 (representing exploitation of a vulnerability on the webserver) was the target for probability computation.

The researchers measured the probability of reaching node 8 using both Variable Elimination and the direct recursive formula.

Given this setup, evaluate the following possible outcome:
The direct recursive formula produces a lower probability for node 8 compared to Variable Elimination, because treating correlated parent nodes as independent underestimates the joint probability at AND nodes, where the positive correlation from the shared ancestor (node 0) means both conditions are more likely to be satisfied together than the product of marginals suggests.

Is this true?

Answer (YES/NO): NO